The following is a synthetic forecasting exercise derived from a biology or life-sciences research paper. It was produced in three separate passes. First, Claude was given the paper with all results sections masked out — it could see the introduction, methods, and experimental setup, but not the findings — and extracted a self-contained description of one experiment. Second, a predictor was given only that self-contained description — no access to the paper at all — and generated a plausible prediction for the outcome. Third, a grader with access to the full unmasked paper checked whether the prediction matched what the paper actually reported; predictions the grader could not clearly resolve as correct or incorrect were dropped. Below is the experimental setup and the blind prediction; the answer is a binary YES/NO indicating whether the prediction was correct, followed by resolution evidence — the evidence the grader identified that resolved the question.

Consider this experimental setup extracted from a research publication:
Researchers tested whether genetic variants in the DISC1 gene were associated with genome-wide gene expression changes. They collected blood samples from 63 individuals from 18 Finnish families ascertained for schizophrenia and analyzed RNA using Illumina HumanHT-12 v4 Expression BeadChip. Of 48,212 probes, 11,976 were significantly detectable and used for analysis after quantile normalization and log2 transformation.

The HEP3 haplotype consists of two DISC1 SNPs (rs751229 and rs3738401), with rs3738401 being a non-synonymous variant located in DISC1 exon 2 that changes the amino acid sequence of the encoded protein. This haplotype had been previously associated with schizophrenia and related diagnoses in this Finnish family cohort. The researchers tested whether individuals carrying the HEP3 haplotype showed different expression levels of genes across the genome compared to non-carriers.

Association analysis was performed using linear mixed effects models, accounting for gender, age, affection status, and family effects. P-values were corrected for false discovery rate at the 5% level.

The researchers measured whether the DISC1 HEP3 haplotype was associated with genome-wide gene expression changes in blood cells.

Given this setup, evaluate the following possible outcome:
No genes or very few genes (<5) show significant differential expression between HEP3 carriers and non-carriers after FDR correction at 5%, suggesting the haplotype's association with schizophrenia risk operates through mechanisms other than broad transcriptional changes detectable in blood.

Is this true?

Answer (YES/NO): YES